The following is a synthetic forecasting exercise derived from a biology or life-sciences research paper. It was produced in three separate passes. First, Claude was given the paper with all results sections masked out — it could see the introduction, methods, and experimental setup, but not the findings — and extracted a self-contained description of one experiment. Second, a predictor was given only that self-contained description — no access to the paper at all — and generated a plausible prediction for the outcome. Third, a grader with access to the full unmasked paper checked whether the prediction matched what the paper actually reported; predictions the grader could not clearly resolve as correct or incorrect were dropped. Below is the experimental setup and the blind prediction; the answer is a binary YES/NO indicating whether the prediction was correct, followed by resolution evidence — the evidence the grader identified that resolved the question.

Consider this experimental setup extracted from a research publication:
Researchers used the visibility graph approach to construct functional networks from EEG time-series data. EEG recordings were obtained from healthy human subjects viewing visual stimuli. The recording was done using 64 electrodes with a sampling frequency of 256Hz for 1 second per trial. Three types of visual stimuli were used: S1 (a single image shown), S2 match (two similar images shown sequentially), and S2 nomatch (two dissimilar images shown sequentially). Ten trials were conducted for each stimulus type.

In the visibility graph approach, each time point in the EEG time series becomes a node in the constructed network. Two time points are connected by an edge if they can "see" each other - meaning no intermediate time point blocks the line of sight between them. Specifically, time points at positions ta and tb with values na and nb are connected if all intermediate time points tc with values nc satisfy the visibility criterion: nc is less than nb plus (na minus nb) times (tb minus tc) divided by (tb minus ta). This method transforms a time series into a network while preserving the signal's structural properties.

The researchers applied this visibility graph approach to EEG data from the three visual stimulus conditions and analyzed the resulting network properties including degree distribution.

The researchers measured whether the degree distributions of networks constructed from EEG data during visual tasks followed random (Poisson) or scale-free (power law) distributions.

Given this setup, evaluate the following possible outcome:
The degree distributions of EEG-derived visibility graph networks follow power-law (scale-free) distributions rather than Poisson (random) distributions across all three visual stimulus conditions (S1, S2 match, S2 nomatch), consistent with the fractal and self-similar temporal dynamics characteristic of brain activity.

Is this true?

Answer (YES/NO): YES